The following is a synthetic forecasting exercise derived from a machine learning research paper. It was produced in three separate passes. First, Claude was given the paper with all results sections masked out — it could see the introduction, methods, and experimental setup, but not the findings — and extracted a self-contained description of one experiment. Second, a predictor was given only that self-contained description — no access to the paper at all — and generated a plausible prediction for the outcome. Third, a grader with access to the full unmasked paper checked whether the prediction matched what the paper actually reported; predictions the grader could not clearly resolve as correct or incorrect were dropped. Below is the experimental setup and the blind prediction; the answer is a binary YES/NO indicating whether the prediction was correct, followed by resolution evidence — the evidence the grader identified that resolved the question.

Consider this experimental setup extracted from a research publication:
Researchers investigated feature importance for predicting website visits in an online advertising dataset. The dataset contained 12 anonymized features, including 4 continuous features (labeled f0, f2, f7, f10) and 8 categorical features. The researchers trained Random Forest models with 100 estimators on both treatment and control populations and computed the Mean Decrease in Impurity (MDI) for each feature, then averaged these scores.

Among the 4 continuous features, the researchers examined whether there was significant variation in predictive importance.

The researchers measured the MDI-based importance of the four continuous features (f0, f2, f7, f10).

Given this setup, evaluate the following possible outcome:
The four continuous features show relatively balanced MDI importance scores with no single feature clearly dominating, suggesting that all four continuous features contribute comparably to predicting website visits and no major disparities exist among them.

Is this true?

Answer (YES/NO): NO